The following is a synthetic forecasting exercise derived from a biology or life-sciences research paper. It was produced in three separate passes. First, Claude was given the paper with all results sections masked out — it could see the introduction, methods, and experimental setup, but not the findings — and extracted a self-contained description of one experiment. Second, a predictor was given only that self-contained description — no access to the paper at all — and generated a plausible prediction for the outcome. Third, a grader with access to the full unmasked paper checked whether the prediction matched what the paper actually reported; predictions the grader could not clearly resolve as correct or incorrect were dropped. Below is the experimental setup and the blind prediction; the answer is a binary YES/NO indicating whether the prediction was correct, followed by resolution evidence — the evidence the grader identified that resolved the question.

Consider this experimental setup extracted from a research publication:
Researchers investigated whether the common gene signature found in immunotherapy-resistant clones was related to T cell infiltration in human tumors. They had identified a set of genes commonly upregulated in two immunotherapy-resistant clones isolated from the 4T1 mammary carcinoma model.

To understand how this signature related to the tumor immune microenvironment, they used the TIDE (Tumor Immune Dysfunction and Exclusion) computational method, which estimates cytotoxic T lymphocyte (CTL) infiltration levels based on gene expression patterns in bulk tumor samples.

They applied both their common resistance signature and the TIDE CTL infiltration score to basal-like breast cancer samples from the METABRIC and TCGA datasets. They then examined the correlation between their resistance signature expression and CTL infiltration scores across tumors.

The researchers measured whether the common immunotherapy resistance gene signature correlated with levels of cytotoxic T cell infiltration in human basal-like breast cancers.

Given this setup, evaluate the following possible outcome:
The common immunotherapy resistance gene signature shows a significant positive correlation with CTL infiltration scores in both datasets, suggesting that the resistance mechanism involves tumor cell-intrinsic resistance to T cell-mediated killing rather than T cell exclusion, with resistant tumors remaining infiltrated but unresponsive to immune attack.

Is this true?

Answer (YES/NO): NO